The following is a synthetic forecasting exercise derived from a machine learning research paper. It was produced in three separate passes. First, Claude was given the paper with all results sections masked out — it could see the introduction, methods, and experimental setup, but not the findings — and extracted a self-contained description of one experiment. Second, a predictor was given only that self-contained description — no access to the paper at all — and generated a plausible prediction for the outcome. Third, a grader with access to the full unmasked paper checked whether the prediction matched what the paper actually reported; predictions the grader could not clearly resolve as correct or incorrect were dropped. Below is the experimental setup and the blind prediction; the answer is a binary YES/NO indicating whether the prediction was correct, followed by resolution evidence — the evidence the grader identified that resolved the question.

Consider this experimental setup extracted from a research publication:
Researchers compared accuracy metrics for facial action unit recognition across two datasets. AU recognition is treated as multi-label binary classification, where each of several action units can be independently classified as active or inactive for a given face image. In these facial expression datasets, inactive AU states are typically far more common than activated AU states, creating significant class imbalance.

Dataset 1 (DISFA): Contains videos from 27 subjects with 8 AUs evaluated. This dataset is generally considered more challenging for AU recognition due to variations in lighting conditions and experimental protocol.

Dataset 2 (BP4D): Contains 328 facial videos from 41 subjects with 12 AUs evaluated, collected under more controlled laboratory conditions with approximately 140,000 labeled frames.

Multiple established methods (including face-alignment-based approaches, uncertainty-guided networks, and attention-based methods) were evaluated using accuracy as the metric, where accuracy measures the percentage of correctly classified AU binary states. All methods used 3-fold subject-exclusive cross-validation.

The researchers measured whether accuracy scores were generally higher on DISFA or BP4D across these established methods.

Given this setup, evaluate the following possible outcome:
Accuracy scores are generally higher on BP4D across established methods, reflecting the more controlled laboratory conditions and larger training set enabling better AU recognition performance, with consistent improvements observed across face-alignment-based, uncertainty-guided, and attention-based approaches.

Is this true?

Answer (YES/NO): NO